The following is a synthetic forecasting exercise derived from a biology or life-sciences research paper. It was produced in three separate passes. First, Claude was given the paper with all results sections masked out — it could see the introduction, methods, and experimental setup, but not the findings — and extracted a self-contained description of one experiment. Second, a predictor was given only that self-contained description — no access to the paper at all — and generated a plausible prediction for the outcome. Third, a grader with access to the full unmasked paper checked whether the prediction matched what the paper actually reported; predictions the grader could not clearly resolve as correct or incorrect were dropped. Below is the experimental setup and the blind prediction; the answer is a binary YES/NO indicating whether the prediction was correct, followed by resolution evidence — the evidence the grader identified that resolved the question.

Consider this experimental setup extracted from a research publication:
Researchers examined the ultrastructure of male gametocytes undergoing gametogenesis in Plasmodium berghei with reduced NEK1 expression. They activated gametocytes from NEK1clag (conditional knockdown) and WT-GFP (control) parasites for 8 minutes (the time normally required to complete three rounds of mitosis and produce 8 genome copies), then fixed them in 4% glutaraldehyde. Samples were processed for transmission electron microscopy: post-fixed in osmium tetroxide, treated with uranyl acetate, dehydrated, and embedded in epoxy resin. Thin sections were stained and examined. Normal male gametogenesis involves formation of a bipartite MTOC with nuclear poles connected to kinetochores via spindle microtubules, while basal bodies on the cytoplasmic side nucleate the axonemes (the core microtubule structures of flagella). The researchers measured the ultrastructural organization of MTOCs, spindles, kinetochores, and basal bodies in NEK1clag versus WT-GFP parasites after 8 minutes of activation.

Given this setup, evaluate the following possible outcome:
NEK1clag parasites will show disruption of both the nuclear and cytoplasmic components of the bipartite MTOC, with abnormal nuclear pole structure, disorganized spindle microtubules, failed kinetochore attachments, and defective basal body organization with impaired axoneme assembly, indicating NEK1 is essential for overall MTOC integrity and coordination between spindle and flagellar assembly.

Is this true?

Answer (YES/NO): NO